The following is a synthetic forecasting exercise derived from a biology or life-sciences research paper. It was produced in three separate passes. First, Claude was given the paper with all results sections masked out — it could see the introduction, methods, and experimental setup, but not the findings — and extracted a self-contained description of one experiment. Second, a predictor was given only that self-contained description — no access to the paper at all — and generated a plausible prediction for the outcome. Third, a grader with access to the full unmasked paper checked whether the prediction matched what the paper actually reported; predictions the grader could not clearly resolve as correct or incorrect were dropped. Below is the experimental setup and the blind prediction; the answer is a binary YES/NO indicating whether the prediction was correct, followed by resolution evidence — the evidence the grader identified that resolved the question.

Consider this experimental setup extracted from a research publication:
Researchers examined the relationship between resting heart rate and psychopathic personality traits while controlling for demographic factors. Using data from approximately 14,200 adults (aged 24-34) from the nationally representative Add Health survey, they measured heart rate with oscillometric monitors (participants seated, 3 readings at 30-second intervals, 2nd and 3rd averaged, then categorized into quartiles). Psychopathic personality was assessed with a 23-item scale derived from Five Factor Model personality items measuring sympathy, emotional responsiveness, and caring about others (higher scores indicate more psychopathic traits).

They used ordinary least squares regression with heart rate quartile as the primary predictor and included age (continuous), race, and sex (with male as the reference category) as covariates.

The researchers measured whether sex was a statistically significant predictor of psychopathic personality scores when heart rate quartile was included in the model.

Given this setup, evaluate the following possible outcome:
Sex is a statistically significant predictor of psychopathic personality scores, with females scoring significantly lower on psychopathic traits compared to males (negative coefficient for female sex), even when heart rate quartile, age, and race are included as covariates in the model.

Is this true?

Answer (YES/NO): YES